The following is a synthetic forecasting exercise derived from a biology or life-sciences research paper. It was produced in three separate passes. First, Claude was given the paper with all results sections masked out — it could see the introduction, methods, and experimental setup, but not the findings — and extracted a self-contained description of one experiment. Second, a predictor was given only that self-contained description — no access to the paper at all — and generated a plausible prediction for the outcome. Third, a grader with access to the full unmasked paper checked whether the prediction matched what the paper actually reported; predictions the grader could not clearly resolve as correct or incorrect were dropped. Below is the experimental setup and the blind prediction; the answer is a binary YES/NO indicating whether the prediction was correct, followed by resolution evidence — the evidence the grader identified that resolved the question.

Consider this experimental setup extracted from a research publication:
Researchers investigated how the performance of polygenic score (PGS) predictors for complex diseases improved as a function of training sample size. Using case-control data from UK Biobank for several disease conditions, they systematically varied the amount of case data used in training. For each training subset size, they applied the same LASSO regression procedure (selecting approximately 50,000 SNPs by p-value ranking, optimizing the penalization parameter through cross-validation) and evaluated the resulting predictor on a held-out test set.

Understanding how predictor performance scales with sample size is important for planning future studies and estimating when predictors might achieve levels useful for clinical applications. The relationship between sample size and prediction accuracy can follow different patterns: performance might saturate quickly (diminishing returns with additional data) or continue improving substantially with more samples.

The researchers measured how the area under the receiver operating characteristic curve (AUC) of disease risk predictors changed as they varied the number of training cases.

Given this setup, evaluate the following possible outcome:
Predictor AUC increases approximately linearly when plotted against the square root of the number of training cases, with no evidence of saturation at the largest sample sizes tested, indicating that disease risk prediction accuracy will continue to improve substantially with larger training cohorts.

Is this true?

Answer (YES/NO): NO